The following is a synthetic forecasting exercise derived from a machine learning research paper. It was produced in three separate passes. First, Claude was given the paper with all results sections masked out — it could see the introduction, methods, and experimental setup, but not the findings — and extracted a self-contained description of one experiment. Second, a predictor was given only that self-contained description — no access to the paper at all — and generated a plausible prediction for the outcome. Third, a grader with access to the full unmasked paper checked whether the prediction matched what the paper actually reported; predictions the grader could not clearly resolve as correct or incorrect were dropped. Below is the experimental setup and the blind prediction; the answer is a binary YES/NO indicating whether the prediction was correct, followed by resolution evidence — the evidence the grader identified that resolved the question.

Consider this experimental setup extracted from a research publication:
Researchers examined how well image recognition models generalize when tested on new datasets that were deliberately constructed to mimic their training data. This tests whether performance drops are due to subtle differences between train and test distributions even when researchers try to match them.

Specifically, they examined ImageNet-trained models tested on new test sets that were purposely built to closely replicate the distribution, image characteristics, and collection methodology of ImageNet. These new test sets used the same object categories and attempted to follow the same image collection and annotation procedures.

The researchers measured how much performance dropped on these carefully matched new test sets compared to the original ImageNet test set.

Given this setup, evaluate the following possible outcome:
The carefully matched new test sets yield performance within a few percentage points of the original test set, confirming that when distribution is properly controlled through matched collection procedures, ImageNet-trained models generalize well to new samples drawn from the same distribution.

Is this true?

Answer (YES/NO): NO